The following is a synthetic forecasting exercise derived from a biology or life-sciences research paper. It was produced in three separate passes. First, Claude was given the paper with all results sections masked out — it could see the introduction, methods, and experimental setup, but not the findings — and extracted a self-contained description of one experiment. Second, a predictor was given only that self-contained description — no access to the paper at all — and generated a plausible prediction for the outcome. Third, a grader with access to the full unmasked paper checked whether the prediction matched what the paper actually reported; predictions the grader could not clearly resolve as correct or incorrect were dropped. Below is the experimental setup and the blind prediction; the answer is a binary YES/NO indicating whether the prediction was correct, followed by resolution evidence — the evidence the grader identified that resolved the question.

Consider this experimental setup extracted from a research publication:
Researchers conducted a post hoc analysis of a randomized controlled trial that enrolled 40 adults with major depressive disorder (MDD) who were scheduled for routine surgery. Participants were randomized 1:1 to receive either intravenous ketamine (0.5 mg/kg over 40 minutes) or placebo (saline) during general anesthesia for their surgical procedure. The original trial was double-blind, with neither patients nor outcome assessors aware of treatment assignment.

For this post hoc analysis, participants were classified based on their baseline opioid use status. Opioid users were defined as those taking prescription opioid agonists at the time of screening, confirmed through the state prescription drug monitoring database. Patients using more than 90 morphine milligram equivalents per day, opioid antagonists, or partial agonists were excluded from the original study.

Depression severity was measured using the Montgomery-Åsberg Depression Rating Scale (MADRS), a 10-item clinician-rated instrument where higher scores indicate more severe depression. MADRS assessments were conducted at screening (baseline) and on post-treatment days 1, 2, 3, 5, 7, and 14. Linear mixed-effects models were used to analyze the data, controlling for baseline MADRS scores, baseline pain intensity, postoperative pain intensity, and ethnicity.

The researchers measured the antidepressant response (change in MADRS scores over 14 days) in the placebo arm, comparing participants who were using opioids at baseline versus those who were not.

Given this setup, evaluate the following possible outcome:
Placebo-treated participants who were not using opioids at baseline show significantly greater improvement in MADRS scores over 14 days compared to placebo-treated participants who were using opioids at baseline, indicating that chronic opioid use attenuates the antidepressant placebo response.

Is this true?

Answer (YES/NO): YES